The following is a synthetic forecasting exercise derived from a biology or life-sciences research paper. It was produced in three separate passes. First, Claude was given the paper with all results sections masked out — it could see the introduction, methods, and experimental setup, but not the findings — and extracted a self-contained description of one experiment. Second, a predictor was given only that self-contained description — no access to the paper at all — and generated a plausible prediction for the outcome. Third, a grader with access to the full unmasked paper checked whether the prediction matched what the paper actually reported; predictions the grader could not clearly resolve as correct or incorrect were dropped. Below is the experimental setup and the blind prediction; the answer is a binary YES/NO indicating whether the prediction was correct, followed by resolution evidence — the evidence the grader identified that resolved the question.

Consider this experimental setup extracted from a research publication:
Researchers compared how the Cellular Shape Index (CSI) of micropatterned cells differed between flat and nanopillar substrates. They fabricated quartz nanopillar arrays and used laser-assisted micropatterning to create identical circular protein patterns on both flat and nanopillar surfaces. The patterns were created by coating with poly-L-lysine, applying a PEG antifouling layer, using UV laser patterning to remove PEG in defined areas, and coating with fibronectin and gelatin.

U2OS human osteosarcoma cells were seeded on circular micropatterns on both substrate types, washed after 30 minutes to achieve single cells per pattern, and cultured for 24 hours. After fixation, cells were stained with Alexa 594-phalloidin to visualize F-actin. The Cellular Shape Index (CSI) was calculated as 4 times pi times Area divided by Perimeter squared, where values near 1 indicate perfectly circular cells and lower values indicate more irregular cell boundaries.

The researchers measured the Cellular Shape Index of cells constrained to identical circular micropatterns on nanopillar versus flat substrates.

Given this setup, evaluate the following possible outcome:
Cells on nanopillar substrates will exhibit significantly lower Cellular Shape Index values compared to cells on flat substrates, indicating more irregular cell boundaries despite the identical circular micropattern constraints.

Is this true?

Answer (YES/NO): NO